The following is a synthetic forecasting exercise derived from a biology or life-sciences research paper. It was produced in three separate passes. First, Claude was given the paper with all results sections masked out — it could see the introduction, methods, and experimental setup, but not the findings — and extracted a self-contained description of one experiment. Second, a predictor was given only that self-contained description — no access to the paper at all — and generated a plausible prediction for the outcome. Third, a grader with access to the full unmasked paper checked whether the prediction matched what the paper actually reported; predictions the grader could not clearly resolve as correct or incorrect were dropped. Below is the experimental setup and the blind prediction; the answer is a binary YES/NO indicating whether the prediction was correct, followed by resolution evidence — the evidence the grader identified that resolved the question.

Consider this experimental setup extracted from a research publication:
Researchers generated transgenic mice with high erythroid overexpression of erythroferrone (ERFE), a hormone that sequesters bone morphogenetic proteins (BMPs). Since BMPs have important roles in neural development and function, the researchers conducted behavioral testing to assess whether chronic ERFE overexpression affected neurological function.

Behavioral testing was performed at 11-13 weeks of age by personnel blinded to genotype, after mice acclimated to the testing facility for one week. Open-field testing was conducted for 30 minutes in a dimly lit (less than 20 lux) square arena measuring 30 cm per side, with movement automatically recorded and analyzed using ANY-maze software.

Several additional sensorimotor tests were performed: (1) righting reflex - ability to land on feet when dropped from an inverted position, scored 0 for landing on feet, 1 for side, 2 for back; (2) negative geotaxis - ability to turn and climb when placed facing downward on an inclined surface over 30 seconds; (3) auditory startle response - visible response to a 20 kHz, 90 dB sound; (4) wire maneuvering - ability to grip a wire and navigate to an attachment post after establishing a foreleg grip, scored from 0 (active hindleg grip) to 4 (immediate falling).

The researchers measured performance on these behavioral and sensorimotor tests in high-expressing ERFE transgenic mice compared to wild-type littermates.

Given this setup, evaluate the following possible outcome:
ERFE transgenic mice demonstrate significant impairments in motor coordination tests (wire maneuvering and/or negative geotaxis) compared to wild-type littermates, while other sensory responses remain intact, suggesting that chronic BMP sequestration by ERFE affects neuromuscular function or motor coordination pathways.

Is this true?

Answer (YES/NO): NO